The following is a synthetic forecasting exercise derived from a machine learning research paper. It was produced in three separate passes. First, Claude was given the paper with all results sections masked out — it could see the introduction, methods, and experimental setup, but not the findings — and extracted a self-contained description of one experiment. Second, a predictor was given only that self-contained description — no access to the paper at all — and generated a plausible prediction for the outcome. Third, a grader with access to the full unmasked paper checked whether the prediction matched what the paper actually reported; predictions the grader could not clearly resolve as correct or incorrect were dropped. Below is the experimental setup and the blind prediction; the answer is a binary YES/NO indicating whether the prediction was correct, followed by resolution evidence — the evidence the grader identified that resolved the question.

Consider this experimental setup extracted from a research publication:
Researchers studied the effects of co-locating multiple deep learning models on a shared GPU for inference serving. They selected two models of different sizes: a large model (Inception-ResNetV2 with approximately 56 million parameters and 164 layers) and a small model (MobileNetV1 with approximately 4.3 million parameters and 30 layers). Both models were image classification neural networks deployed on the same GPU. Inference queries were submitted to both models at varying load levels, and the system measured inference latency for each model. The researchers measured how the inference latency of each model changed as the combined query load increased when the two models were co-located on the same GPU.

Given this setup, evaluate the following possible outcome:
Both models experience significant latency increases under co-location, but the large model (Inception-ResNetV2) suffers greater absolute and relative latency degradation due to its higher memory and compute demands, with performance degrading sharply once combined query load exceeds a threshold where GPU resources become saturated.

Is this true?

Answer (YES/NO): NO